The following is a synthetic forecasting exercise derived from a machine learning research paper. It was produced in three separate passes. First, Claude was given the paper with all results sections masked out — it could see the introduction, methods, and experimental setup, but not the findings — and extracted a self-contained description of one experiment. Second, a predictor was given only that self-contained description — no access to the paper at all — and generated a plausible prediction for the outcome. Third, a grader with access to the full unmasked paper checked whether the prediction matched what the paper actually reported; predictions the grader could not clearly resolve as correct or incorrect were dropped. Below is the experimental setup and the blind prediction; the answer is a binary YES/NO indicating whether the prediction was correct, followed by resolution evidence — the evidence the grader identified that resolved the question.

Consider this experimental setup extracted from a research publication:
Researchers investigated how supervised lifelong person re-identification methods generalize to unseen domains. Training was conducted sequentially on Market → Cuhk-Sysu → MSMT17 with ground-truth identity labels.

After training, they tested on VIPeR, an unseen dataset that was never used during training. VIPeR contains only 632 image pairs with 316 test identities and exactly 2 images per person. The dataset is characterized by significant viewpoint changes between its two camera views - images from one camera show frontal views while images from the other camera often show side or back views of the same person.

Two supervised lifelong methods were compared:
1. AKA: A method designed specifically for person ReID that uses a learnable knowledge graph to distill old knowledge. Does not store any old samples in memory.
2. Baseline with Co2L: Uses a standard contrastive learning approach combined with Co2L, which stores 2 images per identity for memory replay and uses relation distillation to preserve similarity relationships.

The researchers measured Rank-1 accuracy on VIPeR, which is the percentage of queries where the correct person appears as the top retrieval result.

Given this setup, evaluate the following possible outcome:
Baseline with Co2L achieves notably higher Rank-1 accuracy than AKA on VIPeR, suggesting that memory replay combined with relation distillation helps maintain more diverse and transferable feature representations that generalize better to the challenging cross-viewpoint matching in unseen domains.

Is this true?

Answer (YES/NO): YES